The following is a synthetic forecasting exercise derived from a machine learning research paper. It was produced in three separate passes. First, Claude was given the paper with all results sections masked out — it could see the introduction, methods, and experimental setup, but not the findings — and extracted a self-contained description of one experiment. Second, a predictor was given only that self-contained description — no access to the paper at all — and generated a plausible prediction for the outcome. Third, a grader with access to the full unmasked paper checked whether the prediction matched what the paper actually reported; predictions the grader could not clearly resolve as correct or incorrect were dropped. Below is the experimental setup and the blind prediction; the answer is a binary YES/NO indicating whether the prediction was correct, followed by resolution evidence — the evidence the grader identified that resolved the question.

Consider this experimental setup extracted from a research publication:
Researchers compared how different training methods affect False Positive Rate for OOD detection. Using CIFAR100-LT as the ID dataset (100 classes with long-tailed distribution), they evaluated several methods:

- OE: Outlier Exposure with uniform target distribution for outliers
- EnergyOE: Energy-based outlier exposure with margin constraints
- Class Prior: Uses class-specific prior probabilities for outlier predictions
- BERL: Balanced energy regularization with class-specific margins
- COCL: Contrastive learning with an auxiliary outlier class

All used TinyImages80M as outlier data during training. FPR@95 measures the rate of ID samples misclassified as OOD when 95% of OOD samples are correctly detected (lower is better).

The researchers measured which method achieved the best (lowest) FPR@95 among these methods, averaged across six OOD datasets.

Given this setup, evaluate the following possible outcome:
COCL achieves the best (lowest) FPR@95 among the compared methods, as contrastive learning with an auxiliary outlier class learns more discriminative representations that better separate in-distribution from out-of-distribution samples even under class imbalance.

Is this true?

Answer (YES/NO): YES